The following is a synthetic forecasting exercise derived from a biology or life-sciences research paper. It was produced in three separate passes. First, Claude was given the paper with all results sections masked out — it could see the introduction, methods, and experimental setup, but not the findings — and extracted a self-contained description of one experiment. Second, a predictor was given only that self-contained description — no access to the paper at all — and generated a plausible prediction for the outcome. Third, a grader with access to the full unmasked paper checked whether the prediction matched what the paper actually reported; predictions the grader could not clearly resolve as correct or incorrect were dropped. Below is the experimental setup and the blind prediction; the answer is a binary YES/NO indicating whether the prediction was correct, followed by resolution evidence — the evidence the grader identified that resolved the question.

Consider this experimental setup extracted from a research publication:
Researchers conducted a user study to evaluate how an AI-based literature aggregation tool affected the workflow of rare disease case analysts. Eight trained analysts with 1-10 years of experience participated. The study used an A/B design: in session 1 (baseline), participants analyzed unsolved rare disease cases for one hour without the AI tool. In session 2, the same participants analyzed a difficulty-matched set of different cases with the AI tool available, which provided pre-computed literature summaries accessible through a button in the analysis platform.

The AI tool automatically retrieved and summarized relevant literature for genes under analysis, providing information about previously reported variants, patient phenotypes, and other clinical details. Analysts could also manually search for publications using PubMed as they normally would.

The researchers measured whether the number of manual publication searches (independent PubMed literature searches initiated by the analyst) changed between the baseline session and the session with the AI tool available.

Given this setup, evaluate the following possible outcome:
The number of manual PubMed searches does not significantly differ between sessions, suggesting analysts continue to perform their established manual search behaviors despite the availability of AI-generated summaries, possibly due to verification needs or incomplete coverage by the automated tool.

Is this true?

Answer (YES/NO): YES